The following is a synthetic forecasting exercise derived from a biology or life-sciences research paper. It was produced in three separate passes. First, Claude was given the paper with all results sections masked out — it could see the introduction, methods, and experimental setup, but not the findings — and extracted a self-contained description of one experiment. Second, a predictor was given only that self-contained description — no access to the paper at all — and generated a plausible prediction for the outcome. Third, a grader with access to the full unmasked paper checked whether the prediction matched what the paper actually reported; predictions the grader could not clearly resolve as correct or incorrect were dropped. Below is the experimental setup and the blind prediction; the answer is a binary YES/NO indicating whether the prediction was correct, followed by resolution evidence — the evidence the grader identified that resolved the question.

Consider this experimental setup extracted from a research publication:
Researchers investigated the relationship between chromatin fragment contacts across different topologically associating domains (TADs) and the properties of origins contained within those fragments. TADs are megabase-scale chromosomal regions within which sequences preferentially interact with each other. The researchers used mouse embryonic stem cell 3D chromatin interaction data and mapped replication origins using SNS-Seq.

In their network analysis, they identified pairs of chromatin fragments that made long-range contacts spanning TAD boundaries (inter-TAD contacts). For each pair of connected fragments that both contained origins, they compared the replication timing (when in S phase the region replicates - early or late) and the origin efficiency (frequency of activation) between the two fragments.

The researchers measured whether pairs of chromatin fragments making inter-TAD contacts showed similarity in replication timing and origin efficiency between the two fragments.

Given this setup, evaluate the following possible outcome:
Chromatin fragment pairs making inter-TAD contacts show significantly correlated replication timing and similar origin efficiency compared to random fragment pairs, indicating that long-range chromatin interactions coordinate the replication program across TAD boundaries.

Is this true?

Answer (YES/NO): YES